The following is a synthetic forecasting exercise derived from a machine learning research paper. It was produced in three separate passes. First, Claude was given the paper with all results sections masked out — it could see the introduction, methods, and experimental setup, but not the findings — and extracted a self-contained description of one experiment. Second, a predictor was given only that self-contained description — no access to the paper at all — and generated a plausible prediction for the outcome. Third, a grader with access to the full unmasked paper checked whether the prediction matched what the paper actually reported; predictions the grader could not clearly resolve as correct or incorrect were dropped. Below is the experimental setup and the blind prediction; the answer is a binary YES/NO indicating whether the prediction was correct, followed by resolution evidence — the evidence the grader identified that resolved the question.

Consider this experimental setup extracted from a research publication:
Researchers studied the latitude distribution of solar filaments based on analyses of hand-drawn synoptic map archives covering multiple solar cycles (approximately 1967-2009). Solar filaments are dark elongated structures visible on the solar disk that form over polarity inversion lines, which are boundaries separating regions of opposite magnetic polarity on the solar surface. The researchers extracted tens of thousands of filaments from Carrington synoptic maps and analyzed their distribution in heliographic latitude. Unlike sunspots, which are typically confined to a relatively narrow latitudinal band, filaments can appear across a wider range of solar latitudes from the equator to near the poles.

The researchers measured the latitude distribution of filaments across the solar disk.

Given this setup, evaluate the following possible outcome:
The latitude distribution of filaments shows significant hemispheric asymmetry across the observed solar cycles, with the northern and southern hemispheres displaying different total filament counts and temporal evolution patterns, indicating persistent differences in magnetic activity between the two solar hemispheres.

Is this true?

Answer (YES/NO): YES